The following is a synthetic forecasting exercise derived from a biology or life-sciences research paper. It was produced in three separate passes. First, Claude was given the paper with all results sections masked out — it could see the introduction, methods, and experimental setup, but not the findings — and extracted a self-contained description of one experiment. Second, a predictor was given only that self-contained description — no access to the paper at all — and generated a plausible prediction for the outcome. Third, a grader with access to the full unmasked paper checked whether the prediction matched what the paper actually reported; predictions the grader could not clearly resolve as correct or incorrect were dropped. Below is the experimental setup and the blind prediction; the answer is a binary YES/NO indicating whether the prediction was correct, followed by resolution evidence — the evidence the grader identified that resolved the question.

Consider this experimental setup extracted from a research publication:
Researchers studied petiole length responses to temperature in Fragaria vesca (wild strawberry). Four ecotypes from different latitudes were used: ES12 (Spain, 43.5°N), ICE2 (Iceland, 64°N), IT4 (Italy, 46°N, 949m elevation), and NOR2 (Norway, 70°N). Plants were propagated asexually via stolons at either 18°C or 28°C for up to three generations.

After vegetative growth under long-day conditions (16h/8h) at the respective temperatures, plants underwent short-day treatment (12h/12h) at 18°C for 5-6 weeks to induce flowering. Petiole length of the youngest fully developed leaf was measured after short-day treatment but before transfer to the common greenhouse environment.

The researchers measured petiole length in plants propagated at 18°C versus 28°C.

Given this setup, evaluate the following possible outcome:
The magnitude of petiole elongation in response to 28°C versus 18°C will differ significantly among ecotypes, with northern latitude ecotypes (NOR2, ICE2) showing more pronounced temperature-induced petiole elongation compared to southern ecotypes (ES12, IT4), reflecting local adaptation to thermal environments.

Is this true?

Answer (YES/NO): NO